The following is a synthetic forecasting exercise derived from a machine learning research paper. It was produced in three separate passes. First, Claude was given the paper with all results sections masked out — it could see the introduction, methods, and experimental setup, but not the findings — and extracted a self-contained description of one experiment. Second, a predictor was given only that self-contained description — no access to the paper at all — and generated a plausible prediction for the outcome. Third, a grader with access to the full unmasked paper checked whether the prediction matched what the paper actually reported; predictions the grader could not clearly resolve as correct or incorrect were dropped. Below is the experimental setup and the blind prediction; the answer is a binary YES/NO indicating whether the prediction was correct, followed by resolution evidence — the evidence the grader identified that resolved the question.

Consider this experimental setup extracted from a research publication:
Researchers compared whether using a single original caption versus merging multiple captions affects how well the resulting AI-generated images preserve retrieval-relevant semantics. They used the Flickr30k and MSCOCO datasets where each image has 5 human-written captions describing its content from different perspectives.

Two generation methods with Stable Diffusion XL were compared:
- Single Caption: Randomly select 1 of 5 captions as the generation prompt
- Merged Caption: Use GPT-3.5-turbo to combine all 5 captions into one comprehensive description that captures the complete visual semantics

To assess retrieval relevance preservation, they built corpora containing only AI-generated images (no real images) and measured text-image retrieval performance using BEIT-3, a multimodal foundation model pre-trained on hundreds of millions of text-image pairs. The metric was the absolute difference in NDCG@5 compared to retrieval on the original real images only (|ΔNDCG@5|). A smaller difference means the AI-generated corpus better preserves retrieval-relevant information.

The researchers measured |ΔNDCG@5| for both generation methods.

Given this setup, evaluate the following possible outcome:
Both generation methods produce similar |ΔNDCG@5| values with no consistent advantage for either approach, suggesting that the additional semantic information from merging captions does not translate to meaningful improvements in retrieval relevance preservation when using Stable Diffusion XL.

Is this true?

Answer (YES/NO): NO